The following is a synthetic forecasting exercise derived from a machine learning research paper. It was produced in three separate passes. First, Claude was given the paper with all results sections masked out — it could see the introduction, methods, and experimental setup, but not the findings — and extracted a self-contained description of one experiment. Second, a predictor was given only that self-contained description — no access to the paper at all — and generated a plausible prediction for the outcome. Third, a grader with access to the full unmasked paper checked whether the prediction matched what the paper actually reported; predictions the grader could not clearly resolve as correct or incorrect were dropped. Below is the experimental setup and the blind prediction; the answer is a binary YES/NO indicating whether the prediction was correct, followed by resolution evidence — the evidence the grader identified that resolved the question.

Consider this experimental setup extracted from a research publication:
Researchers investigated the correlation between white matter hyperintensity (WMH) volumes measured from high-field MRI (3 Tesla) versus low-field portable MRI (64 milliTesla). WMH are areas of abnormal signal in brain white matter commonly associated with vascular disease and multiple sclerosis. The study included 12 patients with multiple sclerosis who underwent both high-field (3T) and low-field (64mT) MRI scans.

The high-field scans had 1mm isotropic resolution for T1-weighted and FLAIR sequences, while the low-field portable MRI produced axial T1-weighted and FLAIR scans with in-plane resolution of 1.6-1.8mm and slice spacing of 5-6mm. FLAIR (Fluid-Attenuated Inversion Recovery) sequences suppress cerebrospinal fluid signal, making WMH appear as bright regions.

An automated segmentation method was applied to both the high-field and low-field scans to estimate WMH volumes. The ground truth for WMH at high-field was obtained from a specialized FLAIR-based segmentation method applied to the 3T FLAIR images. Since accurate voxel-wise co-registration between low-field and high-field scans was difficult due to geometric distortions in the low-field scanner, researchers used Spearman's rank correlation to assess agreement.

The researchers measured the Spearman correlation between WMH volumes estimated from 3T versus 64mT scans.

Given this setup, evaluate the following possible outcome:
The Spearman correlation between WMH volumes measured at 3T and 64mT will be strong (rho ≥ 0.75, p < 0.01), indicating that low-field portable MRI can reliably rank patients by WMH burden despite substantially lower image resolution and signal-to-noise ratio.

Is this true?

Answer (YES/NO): YES